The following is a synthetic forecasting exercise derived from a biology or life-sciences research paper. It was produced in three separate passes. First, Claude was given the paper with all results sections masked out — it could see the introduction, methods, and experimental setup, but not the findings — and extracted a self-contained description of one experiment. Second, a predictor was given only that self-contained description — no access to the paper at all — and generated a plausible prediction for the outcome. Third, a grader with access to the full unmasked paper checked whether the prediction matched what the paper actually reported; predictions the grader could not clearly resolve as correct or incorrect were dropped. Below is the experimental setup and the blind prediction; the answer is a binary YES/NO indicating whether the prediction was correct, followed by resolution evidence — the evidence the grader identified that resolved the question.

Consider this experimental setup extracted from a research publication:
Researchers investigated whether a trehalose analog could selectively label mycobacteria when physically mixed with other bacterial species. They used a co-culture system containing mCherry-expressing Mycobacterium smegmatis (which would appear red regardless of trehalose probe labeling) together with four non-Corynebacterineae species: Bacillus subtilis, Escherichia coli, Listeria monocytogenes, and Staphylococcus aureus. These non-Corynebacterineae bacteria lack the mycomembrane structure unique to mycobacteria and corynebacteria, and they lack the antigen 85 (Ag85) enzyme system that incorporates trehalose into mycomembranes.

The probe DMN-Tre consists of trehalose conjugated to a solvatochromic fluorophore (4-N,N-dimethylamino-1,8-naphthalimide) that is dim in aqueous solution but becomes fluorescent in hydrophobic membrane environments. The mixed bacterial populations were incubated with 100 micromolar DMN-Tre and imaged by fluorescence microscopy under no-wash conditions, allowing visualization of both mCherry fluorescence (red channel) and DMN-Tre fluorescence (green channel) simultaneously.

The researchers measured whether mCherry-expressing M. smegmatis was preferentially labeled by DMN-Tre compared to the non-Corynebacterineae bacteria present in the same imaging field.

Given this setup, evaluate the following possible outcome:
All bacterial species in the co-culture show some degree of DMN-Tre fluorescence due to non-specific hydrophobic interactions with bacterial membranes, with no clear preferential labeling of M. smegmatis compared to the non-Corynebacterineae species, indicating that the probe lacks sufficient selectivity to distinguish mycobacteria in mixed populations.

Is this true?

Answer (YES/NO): NO